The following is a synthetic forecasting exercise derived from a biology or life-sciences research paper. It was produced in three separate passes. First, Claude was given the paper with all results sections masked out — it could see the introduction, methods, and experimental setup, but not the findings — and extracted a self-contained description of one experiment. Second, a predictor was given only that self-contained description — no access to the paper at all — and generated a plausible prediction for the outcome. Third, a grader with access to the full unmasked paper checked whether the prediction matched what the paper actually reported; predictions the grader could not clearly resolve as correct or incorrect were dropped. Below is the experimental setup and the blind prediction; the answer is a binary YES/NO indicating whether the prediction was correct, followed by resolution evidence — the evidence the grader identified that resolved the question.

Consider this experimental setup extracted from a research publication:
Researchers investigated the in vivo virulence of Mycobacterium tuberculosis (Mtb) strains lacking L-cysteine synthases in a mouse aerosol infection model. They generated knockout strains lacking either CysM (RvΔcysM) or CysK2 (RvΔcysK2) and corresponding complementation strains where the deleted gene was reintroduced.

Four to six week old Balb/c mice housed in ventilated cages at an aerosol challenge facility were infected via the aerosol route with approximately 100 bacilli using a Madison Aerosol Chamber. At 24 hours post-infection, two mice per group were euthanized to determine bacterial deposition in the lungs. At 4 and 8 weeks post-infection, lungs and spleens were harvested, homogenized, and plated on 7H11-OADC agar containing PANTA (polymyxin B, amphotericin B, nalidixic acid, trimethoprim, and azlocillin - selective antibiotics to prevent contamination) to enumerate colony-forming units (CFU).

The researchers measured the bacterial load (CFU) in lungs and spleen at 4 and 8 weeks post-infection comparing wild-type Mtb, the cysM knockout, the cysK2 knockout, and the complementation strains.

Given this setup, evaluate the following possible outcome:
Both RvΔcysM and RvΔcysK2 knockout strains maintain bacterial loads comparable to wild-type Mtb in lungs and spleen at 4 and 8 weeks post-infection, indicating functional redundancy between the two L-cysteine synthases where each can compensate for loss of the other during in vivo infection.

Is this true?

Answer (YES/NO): NO